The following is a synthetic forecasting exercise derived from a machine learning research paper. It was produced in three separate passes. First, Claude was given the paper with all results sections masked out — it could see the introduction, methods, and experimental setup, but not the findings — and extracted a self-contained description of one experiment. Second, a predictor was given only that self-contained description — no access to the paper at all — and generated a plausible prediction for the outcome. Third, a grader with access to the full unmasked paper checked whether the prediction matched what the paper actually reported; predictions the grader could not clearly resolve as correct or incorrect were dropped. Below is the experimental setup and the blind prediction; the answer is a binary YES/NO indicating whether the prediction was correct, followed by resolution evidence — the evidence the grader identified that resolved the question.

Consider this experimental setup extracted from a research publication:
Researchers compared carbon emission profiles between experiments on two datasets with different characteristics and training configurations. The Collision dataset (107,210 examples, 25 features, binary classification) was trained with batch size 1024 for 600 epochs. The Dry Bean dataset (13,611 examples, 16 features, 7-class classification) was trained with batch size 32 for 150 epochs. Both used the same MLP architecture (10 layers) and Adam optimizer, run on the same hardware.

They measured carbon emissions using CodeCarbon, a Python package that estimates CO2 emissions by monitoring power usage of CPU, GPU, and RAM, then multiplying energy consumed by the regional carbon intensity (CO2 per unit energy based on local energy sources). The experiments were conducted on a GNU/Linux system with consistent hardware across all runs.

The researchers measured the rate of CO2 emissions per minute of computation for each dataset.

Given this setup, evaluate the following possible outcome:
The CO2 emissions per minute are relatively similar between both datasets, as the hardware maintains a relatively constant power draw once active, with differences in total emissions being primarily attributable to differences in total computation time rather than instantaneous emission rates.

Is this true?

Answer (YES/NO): YES